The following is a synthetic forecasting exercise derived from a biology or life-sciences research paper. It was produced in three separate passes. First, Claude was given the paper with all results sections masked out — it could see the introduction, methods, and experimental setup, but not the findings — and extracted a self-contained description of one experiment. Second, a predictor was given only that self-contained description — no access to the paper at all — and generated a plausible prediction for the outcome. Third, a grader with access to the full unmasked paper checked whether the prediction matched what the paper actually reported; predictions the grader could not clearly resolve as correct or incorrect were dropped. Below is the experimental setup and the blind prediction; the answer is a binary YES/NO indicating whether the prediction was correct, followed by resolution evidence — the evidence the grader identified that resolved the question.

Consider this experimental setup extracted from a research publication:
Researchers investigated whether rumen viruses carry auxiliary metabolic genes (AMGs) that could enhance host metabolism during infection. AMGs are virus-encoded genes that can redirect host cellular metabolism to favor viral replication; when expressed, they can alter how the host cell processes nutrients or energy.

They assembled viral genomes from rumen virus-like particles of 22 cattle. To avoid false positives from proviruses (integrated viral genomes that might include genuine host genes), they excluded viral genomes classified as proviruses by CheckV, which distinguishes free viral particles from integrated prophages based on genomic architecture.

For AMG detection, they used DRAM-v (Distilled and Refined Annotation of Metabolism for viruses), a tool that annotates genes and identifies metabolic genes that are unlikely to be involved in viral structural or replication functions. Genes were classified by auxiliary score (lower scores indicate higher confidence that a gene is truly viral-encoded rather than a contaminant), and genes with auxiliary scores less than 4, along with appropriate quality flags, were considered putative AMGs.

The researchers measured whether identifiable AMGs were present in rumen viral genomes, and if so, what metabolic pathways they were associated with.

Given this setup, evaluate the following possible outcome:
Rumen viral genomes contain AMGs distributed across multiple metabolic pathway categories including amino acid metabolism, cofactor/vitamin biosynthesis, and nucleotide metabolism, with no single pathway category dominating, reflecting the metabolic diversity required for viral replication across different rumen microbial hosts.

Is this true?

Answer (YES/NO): NO